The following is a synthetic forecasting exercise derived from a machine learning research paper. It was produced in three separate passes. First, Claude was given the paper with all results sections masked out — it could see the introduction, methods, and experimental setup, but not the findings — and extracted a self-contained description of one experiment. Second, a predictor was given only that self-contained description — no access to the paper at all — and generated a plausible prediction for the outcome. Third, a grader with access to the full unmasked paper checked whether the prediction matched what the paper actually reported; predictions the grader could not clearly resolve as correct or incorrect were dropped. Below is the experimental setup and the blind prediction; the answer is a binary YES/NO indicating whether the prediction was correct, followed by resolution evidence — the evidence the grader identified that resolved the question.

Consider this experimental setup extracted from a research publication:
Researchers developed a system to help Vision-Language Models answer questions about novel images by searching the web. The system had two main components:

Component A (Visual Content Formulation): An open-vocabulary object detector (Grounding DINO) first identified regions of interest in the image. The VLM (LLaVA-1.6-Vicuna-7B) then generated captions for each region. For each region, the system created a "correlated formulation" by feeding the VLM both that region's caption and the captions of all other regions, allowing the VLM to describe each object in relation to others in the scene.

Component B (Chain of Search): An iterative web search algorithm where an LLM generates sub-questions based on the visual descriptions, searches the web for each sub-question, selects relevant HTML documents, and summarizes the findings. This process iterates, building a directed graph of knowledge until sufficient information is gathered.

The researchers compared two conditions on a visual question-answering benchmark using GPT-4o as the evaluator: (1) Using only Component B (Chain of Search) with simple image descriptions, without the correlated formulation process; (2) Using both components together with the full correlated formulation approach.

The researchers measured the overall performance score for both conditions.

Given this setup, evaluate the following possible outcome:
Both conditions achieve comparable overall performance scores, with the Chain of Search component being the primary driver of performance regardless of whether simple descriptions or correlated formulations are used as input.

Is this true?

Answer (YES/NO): NO